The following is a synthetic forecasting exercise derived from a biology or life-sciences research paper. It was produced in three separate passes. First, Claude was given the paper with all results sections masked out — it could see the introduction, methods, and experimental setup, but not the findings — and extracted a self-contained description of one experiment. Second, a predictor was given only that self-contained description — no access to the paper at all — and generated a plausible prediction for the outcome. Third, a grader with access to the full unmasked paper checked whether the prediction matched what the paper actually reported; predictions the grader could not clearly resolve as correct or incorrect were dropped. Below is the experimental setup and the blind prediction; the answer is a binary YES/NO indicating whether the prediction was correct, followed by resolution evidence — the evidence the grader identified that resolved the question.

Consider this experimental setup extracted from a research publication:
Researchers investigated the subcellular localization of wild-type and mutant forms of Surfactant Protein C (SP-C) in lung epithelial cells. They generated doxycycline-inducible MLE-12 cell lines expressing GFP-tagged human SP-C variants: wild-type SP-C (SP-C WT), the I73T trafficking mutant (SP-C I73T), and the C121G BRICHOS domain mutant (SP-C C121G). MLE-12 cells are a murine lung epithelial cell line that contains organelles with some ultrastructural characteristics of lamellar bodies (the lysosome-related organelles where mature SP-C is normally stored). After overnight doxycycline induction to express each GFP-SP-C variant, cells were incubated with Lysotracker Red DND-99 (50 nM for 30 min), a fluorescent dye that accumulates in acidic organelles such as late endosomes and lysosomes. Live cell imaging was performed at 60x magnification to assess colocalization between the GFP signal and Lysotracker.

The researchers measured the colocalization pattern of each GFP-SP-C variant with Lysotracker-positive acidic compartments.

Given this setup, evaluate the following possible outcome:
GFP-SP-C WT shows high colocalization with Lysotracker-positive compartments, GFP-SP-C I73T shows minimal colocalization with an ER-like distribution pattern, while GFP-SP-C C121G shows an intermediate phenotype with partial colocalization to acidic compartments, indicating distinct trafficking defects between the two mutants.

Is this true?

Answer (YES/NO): NO